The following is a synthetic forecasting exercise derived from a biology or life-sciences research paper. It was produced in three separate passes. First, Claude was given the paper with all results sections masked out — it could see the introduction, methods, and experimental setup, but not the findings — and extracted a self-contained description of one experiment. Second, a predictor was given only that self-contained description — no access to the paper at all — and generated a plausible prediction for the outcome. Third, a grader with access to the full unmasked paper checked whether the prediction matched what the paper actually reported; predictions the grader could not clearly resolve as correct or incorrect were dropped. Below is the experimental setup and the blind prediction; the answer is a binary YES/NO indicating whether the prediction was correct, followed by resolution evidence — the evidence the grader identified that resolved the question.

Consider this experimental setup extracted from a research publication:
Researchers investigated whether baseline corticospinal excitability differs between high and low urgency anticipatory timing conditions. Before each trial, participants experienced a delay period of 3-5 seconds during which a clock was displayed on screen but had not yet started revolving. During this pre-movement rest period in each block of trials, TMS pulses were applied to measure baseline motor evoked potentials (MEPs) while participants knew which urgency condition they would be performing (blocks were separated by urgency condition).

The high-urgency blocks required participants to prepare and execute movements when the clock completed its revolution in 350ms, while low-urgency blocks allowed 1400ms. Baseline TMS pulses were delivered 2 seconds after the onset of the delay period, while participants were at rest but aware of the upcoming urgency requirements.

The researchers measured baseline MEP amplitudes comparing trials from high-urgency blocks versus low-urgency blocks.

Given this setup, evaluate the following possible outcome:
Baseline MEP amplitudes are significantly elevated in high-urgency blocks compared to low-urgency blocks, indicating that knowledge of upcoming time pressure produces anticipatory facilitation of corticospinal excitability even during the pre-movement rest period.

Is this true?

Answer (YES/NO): NO